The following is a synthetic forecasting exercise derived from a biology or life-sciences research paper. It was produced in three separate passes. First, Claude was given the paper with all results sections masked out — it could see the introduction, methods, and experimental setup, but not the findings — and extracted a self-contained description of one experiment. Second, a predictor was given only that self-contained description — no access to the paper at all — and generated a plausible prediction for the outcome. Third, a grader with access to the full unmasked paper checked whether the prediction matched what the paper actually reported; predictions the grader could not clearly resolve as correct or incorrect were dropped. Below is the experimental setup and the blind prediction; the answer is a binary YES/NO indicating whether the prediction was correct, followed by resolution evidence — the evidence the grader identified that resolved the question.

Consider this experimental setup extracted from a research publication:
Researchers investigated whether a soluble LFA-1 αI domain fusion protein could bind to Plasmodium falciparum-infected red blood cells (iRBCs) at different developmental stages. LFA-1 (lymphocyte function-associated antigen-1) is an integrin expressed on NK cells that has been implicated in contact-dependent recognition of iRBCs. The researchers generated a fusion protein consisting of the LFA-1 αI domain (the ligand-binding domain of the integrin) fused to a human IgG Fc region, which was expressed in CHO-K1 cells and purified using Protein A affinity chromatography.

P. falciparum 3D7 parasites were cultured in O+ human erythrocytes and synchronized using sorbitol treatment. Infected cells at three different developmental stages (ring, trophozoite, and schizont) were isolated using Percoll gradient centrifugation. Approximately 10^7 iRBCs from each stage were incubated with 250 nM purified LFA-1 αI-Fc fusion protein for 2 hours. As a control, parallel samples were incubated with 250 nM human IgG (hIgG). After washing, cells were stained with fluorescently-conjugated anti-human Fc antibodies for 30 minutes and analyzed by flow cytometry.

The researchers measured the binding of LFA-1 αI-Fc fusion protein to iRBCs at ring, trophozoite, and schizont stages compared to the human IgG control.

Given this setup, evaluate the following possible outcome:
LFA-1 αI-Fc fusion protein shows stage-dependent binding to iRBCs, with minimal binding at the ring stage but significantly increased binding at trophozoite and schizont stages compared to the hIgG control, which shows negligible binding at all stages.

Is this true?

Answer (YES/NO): NO